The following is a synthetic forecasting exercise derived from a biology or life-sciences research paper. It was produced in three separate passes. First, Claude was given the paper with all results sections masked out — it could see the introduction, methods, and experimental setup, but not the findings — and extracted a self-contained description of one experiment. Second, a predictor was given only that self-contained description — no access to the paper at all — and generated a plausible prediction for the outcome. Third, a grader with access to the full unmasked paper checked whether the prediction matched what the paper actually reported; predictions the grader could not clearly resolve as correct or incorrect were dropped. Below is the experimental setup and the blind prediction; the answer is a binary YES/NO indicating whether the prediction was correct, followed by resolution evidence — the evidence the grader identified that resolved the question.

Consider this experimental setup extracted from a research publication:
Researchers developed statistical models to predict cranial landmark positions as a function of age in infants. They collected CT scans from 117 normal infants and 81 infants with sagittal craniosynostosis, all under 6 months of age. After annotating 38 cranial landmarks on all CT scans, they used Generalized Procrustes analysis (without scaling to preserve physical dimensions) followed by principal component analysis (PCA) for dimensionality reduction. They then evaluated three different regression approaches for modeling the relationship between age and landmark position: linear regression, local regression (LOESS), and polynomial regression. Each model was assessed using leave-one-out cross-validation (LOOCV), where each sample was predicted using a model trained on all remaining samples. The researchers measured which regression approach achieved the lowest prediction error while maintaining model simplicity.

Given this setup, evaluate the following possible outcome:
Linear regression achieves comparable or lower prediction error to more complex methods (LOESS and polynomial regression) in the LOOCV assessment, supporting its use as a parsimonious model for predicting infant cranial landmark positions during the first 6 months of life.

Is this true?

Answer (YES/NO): YES